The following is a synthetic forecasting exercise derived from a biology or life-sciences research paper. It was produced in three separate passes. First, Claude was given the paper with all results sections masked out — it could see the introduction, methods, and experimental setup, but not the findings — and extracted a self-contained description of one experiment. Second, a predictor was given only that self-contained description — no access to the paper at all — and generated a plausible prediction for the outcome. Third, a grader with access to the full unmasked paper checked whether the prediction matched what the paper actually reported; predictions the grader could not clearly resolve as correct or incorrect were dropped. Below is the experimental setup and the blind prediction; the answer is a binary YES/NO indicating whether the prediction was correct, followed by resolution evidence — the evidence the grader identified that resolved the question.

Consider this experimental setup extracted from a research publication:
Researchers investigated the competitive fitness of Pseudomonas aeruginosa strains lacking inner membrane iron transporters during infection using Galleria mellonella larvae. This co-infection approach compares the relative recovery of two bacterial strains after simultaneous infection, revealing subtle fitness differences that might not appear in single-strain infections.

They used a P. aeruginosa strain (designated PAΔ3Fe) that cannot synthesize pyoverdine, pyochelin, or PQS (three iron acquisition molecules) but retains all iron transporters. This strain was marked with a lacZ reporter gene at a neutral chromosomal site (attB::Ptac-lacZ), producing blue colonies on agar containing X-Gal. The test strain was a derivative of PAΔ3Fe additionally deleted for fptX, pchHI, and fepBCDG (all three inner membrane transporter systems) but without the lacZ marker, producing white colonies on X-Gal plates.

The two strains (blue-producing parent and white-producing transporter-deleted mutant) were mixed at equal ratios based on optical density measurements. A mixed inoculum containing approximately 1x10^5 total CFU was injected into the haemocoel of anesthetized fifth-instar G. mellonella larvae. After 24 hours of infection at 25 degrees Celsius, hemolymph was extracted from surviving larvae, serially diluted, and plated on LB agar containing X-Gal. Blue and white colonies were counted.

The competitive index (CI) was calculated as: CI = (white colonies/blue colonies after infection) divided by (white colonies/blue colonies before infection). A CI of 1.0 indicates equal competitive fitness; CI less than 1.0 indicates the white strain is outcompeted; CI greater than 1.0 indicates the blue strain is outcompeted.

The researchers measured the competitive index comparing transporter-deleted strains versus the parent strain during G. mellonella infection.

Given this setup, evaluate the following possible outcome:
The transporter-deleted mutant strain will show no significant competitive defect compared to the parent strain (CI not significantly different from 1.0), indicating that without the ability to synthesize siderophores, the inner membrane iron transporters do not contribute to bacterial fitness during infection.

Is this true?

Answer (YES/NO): NO